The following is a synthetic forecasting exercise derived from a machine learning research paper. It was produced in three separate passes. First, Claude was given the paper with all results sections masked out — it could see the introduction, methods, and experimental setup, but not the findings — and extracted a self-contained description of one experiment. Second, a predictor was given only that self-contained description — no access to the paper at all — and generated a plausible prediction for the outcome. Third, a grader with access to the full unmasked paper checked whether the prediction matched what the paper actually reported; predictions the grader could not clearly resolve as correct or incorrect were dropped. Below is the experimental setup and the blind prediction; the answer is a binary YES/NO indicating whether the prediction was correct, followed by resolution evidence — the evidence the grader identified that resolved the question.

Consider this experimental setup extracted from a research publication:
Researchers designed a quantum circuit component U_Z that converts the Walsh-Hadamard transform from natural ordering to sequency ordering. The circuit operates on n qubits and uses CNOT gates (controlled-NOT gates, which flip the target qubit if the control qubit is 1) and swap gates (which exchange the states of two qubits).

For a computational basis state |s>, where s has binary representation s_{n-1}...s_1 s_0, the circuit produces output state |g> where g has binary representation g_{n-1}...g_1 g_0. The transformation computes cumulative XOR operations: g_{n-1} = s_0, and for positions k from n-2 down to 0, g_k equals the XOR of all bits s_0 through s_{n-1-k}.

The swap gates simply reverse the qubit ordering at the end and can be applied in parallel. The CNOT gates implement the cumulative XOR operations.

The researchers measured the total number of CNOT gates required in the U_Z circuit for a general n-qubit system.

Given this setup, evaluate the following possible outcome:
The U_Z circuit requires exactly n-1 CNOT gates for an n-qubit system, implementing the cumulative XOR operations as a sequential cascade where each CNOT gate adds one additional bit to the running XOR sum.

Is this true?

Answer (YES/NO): YES